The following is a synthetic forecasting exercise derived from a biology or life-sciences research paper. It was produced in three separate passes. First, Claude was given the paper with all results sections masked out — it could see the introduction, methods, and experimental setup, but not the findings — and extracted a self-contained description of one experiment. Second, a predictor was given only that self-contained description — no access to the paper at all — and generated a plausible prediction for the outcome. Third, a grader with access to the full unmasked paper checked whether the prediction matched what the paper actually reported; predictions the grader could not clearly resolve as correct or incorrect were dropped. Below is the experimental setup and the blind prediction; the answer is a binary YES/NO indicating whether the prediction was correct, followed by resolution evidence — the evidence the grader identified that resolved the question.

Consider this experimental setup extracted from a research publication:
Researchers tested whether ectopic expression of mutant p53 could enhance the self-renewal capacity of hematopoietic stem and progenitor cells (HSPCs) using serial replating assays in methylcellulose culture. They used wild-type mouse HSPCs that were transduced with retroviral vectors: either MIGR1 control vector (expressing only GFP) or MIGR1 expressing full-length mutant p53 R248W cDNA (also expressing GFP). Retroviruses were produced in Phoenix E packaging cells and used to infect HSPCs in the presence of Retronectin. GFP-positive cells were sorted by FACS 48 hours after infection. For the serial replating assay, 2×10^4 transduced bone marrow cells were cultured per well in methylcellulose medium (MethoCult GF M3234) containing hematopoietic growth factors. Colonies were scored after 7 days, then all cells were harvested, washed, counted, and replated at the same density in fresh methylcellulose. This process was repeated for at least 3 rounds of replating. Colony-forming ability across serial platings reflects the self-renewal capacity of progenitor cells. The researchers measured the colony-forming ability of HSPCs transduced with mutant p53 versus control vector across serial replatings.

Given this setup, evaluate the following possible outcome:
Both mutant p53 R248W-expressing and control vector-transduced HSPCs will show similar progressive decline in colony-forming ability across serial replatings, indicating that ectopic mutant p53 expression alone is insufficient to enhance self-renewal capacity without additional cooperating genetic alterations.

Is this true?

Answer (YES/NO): NO